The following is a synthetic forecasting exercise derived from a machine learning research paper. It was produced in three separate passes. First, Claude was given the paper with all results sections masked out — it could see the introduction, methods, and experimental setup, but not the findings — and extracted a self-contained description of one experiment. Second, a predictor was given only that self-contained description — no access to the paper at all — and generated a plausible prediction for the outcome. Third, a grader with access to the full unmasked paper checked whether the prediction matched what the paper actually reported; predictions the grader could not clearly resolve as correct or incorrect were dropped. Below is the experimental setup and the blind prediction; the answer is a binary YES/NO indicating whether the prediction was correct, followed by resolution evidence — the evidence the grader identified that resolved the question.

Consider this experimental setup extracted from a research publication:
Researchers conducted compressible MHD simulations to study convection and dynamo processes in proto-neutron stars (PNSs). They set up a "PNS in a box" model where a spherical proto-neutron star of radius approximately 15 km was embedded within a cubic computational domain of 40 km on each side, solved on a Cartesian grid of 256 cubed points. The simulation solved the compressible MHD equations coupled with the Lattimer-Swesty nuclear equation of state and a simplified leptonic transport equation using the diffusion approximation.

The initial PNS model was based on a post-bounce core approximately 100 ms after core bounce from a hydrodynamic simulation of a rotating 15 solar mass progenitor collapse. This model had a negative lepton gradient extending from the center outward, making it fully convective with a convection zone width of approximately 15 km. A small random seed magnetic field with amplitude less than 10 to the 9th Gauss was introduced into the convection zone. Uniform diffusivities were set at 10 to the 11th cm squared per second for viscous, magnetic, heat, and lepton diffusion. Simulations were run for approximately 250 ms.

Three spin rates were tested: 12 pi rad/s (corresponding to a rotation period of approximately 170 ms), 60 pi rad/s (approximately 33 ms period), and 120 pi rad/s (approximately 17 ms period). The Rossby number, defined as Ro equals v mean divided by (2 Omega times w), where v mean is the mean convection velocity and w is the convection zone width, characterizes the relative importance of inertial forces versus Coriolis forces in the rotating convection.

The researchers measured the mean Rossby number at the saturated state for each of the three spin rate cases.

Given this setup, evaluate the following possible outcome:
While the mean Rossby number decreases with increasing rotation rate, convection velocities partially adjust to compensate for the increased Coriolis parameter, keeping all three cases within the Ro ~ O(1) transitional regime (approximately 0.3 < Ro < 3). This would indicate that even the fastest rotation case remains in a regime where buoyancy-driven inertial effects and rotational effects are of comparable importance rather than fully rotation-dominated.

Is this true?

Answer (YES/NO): NO